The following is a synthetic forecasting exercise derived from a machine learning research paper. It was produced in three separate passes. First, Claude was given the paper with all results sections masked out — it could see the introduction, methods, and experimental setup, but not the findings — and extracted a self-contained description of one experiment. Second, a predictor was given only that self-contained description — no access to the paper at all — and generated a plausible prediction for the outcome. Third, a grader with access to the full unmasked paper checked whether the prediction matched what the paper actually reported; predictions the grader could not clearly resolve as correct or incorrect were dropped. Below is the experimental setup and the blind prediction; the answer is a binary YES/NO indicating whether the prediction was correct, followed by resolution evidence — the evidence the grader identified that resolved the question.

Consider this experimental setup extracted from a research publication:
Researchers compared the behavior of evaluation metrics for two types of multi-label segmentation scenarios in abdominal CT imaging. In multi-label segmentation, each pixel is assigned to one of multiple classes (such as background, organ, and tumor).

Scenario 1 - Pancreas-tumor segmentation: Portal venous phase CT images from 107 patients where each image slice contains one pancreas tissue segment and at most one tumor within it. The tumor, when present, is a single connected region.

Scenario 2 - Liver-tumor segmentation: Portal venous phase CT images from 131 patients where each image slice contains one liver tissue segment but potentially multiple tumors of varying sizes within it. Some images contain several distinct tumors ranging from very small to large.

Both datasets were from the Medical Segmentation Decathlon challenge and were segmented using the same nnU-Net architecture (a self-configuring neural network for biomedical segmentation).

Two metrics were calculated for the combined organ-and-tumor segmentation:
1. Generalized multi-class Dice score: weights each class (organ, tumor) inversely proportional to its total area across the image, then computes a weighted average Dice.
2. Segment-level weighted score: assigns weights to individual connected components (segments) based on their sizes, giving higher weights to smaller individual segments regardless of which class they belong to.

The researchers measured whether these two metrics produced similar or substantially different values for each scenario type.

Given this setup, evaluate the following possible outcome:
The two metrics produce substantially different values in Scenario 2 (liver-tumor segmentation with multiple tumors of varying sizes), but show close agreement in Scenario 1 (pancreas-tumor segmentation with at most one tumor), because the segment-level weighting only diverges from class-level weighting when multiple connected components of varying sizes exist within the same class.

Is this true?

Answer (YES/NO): YES